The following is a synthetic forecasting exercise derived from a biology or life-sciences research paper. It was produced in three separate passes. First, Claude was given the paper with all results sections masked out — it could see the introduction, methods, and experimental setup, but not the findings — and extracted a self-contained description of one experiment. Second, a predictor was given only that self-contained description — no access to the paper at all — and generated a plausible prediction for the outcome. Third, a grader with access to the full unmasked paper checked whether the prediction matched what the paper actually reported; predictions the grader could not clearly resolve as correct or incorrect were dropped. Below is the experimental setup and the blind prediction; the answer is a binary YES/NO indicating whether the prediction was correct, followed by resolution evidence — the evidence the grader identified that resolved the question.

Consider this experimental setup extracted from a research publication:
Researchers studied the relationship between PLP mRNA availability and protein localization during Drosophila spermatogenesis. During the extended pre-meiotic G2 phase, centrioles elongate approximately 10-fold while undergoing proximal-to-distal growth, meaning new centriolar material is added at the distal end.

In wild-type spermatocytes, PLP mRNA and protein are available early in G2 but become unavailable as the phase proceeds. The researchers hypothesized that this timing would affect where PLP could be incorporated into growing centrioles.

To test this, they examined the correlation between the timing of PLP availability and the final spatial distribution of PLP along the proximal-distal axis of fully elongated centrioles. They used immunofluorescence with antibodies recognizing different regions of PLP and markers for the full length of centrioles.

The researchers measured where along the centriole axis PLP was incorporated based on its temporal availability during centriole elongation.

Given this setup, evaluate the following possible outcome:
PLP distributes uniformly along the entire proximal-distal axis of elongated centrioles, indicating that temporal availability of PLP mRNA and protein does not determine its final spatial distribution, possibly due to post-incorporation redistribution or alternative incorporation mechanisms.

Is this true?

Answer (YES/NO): NO